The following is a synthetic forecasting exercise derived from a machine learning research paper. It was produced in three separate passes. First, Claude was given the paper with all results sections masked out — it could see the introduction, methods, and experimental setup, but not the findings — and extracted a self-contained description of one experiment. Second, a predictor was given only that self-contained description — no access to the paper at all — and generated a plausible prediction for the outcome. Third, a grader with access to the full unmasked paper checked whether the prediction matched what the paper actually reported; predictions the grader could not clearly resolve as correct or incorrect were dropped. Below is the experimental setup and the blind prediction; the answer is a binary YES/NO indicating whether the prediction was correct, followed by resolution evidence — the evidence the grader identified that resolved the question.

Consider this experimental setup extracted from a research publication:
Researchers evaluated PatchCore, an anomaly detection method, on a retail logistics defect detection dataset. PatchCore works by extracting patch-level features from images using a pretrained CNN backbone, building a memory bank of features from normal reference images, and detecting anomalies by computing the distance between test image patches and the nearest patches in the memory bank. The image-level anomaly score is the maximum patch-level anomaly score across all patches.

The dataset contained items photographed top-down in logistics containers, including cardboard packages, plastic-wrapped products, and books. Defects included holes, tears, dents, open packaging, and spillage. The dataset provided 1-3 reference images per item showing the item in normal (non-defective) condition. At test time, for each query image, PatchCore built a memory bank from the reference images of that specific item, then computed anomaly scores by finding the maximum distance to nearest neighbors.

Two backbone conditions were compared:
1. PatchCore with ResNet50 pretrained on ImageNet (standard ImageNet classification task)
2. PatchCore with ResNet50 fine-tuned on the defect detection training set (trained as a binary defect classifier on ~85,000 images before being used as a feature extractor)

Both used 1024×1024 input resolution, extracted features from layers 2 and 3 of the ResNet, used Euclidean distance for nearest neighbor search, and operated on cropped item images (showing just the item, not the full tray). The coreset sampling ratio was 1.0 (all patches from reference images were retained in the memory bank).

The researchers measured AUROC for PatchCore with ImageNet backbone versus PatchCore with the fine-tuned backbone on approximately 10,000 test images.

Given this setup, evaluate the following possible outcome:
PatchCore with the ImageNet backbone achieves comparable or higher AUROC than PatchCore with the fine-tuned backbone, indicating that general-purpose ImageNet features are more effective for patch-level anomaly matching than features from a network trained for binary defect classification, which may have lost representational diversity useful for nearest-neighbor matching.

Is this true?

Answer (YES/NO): NO